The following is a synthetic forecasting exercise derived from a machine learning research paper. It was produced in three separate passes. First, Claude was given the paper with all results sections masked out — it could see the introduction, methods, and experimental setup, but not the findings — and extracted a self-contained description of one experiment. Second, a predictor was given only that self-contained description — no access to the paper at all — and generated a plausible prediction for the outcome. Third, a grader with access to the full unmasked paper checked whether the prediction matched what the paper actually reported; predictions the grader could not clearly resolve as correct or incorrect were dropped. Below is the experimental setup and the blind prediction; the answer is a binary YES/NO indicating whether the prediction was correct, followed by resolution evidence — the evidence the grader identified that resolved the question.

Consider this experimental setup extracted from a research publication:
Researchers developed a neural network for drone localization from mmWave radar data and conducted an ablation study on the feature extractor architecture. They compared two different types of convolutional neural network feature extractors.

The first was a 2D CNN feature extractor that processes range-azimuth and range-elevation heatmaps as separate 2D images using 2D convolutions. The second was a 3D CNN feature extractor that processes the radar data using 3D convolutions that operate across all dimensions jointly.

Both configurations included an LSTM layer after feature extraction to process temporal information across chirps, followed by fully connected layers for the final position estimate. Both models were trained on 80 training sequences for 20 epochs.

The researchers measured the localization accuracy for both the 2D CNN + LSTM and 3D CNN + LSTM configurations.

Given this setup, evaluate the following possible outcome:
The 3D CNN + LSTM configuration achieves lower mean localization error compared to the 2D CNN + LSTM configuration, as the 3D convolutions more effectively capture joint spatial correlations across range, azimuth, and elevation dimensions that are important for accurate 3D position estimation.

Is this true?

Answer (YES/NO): NO